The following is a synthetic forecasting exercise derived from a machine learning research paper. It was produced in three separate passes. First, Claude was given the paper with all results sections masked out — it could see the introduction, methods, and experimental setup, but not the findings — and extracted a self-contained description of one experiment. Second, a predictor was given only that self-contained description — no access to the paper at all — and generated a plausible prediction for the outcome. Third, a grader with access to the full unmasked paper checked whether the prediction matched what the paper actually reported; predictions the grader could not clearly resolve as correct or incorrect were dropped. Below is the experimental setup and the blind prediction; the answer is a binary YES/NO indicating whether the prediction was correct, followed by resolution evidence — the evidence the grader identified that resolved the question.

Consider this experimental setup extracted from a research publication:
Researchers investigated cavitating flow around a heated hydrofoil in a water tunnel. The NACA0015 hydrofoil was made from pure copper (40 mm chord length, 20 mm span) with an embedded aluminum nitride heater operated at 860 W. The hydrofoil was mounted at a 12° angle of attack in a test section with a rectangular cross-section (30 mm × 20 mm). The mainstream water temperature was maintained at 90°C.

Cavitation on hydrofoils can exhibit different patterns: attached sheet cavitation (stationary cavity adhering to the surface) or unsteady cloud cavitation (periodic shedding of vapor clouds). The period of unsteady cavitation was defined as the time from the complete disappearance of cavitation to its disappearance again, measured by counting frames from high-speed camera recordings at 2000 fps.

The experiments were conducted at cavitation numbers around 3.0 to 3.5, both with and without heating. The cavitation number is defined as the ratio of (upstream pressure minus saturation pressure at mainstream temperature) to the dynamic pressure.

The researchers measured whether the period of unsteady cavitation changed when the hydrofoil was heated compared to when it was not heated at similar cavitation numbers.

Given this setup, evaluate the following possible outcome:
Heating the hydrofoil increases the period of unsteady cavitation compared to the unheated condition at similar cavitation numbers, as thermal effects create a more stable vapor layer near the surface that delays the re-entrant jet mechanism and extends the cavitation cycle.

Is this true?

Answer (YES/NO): YES